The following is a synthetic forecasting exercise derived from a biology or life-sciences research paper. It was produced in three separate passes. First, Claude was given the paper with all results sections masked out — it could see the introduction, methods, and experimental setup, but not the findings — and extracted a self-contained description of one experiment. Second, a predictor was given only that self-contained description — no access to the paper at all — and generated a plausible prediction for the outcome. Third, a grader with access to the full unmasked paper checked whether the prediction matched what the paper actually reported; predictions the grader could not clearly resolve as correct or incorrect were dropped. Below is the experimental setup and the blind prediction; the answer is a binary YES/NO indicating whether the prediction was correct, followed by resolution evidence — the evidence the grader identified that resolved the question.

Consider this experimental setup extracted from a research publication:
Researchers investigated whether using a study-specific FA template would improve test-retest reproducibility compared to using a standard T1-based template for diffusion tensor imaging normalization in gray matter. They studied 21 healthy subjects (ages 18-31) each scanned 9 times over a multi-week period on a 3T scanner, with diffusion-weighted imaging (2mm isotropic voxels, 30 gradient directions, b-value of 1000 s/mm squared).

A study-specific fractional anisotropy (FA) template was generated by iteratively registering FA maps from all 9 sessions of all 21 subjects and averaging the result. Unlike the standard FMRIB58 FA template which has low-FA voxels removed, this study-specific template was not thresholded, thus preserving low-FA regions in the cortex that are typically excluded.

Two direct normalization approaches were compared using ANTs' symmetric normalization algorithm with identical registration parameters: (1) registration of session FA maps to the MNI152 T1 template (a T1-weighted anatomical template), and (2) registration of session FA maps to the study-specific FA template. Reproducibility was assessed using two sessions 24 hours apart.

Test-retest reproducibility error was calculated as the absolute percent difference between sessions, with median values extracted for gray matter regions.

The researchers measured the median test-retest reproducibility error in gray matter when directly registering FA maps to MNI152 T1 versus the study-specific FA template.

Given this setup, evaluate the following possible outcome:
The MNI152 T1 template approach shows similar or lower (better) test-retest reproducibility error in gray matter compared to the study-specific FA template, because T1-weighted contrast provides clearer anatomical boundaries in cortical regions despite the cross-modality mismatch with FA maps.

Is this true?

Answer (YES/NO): YES